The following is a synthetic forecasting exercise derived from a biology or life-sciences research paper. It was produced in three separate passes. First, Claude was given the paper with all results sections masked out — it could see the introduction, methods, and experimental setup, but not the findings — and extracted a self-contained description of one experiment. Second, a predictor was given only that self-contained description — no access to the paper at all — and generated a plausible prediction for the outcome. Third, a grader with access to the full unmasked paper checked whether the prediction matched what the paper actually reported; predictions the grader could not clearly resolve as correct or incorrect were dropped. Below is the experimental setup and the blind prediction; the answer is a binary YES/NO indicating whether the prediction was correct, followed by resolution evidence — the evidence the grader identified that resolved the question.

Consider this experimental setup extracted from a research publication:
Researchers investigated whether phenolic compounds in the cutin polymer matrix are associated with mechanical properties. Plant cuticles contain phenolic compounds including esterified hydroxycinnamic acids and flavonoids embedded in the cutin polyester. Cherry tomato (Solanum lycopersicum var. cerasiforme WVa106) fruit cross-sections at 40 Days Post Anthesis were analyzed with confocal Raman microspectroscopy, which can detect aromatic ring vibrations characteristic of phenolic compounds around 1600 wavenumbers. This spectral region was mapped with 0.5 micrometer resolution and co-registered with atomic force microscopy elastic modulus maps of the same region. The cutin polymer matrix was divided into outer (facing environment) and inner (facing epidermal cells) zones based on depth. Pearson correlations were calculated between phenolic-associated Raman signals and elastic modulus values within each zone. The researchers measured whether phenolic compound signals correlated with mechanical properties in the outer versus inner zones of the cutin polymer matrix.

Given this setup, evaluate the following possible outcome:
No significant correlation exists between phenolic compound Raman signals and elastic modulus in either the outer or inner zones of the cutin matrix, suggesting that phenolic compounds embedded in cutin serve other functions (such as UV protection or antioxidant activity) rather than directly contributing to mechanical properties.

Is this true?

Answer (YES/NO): NO